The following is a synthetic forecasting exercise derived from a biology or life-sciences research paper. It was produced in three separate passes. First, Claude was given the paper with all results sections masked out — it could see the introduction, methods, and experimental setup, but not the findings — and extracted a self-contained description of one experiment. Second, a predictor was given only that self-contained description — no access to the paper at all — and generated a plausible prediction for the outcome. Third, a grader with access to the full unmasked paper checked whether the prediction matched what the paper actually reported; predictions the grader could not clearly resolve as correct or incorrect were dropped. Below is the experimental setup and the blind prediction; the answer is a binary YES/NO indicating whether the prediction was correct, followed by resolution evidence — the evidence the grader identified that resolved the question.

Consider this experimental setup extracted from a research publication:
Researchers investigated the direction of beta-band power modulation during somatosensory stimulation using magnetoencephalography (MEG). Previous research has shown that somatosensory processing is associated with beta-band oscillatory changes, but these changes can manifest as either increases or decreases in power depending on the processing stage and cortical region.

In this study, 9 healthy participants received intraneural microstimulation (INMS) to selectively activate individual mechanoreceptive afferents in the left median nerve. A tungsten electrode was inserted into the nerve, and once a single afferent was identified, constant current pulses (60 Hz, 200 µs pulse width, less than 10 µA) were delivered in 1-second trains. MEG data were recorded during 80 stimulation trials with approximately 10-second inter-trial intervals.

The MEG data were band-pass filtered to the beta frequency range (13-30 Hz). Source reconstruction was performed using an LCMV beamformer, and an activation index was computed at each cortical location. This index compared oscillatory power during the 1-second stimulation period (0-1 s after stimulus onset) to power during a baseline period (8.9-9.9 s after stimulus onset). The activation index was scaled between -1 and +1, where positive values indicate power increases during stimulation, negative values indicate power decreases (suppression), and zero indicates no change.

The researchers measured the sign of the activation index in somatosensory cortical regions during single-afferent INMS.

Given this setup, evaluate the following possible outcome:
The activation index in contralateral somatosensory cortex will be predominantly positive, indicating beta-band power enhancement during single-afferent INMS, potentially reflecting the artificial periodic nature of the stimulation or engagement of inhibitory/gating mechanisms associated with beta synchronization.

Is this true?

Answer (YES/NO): NO